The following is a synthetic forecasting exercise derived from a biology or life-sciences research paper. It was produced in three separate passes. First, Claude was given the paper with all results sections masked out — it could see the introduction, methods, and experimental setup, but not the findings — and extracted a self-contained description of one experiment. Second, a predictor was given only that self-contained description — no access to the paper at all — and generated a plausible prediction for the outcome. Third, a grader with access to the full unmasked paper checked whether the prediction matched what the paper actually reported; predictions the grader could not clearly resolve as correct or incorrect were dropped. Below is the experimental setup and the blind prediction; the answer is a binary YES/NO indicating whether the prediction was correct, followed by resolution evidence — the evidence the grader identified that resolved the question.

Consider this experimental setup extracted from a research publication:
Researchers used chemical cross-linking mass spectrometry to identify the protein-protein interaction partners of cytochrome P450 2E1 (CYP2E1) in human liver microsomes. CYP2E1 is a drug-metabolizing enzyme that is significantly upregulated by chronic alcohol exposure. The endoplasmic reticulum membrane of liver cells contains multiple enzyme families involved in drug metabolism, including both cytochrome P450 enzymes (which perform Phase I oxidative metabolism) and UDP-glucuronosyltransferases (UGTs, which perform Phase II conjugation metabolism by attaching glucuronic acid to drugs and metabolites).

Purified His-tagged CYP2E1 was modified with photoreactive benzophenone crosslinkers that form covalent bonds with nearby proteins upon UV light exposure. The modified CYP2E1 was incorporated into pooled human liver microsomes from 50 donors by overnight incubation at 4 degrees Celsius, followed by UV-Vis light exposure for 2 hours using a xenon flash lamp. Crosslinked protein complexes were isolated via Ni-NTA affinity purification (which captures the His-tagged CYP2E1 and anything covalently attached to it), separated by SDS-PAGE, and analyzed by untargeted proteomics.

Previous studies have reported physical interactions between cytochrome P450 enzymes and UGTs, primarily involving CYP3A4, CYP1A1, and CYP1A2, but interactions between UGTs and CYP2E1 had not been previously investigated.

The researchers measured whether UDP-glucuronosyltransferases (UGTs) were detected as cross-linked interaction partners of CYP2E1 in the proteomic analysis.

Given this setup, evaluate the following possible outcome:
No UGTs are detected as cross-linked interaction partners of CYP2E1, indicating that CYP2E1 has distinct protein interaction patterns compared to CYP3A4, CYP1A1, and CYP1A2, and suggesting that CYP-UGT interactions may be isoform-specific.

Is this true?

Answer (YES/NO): NO